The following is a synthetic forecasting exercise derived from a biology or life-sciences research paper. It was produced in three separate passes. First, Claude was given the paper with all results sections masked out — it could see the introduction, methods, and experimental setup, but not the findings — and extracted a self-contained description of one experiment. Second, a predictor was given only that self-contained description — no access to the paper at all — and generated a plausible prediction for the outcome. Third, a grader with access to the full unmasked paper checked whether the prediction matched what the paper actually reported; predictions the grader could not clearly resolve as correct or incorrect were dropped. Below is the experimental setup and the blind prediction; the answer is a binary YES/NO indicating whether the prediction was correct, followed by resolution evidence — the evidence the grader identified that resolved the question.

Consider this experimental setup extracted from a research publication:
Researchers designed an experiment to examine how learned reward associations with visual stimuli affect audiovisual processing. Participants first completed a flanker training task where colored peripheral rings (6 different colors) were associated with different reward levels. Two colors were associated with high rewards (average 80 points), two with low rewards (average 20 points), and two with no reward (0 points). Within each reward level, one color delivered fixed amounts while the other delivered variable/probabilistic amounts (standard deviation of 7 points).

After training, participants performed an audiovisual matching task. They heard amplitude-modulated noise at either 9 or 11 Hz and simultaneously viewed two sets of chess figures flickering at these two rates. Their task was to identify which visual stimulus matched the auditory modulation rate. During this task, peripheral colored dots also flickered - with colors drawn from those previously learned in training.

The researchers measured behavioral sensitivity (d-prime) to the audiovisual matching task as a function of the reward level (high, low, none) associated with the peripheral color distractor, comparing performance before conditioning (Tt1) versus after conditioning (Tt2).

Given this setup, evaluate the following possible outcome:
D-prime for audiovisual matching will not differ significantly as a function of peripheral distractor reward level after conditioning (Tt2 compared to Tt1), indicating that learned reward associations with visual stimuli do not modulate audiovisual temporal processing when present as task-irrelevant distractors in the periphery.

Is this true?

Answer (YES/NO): NO